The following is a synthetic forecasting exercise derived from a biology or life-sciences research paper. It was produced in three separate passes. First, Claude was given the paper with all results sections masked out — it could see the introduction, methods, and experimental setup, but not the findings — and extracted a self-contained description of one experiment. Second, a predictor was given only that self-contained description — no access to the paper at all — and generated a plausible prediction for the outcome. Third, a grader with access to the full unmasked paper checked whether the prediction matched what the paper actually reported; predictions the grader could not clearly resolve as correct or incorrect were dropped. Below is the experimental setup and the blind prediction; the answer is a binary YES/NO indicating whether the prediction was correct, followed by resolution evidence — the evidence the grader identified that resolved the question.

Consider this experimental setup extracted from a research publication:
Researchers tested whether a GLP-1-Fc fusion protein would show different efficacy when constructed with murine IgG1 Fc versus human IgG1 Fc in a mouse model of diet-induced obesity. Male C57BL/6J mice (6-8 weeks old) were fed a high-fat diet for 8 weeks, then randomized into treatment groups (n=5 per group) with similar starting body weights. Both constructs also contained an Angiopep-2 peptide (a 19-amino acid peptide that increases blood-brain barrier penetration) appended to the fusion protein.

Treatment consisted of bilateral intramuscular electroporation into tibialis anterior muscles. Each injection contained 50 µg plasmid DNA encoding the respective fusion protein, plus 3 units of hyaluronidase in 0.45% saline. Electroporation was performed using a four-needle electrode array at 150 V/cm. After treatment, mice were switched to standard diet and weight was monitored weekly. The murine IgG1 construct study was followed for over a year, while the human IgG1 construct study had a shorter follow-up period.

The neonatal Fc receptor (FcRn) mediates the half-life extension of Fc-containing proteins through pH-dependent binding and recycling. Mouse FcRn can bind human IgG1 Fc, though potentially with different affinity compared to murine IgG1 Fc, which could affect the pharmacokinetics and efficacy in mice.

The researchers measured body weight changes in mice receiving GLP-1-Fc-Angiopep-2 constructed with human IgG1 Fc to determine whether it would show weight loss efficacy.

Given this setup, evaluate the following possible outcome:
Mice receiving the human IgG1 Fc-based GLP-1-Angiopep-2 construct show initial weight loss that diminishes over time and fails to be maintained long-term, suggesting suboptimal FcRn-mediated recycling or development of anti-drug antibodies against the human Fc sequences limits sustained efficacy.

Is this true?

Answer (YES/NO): NO